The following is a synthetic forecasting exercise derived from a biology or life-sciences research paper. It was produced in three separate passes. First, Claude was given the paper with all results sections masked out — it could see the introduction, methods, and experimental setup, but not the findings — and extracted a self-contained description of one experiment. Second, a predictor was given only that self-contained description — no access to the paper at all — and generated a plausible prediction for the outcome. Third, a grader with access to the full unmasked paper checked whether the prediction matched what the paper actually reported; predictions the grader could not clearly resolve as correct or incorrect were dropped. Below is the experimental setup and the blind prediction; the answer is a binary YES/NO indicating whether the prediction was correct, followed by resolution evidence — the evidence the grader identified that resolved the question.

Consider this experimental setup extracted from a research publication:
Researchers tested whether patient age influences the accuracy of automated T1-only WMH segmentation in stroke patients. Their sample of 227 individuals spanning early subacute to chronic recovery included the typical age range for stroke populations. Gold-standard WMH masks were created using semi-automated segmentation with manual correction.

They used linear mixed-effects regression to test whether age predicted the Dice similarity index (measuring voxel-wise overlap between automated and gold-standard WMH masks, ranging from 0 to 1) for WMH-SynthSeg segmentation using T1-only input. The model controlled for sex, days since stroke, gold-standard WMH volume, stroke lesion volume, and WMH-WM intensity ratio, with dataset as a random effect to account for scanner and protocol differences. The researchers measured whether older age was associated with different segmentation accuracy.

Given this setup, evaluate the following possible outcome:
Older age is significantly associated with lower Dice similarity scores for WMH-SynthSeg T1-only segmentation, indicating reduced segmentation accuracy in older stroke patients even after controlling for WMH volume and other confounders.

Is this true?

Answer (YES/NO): NO